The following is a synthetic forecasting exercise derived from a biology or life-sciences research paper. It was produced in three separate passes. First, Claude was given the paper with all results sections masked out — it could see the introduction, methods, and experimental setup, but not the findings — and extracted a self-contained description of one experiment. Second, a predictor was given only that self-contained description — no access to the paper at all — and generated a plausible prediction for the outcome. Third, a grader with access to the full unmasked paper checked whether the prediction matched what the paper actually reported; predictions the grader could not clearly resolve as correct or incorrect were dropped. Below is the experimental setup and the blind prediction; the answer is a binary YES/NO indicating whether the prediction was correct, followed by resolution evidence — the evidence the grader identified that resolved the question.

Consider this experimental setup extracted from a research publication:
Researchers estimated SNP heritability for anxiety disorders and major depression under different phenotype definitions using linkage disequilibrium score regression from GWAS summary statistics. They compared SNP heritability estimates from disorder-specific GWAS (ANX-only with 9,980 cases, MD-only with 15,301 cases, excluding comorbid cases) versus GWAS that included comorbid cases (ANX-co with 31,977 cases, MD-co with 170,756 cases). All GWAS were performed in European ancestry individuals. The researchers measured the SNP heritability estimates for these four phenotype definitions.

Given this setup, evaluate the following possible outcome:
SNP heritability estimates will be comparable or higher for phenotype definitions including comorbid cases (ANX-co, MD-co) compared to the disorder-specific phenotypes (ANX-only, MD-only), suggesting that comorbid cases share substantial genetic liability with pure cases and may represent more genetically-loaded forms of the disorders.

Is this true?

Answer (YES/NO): NO